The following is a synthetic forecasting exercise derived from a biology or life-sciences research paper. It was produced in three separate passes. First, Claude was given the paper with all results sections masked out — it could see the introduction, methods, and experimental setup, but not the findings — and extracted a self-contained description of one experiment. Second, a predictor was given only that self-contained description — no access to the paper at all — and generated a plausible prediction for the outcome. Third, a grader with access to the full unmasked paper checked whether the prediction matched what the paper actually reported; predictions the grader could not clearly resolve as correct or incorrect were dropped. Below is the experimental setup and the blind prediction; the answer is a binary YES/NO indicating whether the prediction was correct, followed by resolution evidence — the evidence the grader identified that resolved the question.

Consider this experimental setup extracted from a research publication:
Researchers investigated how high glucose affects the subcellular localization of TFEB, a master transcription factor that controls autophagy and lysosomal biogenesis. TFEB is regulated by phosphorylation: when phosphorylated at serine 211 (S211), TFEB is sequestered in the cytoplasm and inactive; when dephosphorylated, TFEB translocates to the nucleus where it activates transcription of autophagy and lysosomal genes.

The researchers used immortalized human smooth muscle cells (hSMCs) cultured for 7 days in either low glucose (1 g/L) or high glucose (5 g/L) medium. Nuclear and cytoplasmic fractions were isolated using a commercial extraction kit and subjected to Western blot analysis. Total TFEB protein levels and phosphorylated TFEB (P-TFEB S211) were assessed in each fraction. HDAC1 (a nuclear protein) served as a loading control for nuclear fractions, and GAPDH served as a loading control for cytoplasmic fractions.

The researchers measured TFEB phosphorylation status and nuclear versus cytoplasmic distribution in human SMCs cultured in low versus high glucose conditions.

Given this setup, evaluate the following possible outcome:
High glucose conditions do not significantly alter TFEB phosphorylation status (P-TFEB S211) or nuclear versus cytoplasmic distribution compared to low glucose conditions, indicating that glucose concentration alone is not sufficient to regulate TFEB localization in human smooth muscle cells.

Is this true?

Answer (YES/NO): NO